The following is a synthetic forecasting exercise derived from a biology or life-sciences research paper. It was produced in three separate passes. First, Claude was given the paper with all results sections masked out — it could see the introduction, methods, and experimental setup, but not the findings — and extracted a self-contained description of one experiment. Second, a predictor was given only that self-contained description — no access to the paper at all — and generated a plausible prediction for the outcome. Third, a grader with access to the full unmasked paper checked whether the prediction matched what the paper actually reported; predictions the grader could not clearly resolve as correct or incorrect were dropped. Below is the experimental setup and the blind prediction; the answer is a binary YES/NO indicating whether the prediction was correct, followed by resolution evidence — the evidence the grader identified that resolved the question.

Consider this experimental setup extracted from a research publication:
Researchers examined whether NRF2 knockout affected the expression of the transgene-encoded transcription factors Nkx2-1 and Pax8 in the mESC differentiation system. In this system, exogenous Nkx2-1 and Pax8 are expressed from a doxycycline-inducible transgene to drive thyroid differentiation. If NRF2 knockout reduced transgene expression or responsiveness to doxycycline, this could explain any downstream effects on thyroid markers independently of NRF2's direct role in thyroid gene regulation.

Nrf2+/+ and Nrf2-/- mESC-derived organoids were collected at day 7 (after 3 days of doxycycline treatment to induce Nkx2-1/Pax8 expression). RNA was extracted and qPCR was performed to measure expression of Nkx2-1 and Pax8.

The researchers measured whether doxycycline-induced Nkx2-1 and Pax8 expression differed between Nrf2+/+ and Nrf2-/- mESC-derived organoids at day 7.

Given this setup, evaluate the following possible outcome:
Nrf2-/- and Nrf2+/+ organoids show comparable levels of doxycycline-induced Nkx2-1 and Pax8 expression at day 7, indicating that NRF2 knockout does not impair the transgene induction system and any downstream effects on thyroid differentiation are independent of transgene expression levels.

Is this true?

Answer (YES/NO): NO